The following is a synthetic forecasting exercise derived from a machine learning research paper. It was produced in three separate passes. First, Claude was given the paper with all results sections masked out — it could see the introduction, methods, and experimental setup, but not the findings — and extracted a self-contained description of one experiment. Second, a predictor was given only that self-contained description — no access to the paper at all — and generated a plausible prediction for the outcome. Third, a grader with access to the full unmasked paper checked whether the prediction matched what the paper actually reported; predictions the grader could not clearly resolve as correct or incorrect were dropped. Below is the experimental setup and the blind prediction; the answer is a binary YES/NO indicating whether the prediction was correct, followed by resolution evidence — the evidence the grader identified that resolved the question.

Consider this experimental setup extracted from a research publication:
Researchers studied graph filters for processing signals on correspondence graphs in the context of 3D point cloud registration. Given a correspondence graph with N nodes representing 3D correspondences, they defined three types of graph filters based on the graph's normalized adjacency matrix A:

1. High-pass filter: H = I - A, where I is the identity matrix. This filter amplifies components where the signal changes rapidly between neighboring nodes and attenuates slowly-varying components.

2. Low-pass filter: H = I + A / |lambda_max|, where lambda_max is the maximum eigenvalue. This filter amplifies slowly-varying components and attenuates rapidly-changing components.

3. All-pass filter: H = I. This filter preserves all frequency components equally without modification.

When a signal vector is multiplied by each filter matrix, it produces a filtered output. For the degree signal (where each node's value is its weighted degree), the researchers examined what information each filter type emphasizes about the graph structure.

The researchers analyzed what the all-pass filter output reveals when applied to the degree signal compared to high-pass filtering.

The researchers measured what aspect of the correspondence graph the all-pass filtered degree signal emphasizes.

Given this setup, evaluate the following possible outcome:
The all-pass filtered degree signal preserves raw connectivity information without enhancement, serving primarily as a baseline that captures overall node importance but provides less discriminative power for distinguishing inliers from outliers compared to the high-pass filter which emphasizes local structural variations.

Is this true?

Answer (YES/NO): NO